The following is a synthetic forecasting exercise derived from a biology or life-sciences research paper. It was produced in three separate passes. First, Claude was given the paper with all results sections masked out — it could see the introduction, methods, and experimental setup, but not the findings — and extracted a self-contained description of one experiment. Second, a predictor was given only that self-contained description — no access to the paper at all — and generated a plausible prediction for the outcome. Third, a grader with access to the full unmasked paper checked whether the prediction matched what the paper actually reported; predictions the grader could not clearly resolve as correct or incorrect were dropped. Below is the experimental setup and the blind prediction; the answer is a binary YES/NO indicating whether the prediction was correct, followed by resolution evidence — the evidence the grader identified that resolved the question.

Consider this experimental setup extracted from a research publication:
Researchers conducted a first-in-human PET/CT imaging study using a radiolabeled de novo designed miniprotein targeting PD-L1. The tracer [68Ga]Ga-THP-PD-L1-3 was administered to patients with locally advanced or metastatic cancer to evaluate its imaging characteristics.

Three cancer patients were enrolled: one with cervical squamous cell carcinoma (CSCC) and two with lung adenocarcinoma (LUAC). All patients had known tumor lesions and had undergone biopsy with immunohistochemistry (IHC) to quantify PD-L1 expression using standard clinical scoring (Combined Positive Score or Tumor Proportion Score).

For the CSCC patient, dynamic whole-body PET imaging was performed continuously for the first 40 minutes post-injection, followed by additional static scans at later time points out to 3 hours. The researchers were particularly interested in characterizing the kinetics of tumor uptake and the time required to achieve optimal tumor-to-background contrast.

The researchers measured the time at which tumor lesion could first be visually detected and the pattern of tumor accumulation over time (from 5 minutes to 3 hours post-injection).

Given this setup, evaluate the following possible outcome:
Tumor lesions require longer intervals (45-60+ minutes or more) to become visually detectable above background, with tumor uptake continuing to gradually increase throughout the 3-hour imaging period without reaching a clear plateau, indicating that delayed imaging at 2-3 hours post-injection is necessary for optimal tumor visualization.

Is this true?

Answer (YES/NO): NO